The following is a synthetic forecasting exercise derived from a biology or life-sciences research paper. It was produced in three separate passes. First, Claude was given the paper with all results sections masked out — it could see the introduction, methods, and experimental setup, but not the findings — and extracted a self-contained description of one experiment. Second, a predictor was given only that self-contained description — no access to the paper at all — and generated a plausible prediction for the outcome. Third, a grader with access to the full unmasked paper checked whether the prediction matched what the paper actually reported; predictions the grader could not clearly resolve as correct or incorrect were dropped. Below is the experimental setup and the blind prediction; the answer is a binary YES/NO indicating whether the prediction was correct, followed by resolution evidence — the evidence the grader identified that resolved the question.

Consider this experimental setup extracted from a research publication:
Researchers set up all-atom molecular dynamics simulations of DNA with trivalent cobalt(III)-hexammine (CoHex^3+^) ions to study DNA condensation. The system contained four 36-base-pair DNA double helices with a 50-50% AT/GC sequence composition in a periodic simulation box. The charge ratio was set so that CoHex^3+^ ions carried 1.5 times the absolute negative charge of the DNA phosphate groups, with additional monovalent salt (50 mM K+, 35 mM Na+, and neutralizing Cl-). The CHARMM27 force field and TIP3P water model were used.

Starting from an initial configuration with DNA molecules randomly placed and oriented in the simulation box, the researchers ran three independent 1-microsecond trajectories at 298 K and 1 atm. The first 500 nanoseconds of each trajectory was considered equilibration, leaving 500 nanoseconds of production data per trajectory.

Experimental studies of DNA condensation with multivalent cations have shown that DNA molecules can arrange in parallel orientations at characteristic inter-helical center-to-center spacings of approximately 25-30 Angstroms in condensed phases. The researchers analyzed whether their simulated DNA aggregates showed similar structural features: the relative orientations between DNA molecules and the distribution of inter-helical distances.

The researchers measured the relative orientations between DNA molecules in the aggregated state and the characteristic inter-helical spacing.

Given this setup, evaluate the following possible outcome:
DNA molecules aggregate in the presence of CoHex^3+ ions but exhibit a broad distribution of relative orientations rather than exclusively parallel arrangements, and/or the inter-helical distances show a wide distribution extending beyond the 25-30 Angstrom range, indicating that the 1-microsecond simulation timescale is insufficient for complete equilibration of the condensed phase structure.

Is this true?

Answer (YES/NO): NO